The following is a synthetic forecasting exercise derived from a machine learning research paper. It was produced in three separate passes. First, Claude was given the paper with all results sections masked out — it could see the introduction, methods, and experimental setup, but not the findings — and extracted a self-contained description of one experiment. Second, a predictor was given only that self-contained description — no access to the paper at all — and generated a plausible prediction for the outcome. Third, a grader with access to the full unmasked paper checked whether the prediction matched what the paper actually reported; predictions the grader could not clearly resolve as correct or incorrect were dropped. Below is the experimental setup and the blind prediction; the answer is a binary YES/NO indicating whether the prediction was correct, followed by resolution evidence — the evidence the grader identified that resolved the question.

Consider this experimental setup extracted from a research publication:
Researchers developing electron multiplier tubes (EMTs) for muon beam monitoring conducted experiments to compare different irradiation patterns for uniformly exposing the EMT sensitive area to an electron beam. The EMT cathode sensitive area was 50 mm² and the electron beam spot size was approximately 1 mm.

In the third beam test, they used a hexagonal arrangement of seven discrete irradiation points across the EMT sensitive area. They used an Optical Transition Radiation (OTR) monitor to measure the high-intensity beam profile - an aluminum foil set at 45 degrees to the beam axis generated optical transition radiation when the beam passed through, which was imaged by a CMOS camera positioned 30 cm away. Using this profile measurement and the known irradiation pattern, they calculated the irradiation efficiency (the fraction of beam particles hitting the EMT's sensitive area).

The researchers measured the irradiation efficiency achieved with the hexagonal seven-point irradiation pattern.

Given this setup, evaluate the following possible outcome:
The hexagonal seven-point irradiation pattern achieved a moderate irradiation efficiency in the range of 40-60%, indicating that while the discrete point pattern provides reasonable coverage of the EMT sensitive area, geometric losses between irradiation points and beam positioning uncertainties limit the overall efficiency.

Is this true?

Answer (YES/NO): NO